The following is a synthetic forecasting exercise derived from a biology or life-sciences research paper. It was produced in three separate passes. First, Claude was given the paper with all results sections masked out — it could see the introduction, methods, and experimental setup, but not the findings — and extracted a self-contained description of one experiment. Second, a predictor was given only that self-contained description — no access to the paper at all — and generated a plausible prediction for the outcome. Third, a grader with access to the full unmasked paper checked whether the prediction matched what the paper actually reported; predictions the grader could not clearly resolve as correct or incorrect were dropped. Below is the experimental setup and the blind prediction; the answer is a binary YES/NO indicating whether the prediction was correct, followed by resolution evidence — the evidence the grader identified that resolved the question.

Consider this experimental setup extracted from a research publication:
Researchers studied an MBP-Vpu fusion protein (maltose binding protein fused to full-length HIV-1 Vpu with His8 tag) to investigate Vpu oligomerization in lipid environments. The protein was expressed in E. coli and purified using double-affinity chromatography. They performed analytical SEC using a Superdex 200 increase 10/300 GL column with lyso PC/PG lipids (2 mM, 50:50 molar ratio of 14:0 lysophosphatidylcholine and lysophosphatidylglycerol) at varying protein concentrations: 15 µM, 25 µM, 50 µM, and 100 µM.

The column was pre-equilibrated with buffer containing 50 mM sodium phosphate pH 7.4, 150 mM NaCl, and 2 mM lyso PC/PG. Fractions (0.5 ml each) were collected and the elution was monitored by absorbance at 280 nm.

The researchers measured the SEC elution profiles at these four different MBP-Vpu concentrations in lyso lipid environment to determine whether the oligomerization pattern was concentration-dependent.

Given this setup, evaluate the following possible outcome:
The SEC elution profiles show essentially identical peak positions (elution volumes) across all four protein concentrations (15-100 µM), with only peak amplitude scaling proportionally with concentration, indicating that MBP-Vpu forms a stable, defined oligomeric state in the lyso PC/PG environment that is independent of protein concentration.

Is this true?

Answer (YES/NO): NO